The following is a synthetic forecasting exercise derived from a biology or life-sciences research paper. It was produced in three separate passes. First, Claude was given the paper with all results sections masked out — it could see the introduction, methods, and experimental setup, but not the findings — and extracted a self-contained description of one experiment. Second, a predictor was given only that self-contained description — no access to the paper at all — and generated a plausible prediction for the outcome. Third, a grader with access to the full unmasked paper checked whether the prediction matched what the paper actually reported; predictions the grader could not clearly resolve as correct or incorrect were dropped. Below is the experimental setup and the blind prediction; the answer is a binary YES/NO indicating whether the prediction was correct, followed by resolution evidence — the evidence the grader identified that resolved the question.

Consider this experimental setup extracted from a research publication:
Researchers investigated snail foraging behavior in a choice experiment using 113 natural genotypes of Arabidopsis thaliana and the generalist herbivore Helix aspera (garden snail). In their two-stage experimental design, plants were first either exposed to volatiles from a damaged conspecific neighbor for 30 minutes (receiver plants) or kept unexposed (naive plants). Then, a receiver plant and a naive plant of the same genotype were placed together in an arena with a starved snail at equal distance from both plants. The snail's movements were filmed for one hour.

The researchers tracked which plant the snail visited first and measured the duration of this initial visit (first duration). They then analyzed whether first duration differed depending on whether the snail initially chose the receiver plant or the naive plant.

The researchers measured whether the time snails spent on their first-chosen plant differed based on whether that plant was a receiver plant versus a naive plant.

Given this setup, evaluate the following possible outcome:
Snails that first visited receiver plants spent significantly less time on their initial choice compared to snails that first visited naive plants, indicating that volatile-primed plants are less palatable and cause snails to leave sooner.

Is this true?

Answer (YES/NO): NO